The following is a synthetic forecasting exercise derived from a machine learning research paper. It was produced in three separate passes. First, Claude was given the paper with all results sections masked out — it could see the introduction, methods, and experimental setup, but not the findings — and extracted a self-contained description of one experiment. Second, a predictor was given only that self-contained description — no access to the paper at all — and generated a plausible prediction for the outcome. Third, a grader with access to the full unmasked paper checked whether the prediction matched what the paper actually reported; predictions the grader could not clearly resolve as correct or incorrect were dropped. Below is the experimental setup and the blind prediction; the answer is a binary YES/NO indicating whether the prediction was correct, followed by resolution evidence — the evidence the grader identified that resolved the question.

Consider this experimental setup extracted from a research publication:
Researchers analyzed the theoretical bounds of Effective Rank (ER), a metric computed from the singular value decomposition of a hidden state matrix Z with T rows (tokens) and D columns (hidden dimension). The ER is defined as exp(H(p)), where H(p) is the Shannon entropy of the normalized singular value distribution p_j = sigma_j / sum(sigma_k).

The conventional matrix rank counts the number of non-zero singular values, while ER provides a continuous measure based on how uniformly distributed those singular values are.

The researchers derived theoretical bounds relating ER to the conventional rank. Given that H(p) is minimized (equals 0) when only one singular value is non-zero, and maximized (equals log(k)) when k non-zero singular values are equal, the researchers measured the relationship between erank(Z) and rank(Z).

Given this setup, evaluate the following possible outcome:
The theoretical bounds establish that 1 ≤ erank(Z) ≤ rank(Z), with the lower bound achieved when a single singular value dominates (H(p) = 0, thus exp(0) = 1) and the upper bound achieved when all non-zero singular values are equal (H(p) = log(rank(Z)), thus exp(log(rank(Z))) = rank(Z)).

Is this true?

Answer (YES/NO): YES